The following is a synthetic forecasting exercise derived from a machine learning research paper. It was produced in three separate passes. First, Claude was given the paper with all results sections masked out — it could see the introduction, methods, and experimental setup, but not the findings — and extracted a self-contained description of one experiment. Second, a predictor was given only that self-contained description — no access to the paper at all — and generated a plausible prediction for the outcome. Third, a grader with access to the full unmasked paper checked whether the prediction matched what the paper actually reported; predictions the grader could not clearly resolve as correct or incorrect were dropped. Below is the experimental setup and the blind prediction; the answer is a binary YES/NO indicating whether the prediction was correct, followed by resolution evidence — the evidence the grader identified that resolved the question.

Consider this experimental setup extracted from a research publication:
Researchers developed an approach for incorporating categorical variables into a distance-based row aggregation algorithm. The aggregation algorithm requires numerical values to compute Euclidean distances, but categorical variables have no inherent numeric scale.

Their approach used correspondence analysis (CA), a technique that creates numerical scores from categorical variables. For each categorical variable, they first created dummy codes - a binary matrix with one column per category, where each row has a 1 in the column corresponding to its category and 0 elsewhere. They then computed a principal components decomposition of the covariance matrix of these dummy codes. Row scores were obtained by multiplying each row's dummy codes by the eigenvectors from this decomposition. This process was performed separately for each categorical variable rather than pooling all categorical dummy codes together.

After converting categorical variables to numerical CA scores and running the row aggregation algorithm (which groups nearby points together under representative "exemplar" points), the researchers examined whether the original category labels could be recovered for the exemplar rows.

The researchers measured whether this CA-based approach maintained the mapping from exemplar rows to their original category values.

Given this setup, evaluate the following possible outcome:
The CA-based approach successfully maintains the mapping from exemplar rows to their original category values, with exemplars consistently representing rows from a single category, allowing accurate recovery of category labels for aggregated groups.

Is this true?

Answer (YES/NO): NO